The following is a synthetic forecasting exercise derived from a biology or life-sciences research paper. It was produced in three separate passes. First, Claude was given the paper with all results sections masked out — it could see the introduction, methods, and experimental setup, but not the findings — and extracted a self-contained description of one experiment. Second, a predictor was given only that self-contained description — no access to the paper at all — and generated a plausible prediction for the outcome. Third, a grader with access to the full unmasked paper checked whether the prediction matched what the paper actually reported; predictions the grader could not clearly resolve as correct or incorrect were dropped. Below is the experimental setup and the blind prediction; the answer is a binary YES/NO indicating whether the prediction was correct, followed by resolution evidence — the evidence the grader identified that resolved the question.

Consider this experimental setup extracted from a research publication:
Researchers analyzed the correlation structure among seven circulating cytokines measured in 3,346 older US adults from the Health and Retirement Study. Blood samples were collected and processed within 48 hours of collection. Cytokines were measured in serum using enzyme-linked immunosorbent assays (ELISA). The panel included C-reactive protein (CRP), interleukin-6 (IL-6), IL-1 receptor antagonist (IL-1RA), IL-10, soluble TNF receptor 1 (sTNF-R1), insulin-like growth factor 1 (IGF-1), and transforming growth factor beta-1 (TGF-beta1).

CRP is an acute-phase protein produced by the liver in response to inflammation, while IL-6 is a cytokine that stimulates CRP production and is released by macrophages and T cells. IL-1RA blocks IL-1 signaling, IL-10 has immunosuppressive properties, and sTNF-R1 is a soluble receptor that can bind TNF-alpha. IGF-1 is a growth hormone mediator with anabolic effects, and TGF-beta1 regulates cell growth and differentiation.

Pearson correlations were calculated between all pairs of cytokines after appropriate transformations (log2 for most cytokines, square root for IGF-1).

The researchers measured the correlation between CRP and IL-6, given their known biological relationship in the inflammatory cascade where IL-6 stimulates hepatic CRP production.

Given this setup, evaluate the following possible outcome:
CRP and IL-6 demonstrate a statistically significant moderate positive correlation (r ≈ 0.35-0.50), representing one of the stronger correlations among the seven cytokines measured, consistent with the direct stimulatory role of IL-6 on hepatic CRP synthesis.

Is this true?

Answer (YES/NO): YES